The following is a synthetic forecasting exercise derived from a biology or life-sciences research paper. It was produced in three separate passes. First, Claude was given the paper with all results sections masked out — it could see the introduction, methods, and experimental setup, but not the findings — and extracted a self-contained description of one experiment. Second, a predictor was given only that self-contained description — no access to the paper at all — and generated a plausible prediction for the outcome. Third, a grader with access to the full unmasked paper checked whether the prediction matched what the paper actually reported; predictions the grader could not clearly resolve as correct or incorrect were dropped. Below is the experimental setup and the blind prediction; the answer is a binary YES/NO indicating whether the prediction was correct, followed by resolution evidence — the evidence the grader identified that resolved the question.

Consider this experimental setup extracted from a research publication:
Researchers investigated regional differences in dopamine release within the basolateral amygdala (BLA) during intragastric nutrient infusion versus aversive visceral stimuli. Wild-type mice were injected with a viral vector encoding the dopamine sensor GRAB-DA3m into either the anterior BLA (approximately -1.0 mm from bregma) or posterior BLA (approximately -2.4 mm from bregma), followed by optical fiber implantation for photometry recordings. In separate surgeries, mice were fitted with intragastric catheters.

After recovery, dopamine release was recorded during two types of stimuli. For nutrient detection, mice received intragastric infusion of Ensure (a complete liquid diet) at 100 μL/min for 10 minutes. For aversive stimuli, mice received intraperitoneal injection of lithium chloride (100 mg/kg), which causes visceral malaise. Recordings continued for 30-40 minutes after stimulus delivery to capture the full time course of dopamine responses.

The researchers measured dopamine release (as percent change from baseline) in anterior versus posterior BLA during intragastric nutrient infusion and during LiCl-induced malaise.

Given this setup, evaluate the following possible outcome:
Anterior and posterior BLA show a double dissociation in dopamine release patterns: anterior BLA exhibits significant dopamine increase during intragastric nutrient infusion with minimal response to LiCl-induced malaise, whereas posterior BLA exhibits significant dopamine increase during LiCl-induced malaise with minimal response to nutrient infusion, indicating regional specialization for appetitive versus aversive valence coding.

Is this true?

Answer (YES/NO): YES